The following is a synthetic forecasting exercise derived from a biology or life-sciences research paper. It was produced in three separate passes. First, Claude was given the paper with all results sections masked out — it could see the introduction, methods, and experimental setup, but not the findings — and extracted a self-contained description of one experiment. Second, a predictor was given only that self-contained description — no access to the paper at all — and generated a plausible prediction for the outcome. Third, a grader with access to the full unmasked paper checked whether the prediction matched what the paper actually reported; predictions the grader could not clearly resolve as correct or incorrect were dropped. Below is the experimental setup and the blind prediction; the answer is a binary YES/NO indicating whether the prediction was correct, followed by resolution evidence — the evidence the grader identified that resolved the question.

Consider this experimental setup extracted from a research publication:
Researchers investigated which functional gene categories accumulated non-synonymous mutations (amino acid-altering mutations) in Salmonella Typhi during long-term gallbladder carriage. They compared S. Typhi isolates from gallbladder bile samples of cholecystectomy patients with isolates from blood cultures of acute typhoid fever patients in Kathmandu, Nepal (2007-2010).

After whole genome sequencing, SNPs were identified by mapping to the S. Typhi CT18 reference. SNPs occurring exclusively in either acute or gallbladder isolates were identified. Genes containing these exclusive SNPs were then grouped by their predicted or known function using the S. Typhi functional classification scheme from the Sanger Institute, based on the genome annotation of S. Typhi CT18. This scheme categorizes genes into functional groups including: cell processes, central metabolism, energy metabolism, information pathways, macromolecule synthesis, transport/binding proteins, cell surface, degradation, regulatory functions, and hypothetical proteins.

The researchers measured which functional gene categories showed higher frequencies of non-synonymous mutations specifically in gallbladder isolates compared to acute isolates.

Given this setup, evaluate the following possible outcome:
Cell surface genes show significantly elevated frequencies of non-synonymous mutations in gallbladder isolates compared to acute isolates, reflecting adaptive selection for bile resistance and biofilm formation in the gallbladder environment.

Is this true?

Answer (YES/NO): YES